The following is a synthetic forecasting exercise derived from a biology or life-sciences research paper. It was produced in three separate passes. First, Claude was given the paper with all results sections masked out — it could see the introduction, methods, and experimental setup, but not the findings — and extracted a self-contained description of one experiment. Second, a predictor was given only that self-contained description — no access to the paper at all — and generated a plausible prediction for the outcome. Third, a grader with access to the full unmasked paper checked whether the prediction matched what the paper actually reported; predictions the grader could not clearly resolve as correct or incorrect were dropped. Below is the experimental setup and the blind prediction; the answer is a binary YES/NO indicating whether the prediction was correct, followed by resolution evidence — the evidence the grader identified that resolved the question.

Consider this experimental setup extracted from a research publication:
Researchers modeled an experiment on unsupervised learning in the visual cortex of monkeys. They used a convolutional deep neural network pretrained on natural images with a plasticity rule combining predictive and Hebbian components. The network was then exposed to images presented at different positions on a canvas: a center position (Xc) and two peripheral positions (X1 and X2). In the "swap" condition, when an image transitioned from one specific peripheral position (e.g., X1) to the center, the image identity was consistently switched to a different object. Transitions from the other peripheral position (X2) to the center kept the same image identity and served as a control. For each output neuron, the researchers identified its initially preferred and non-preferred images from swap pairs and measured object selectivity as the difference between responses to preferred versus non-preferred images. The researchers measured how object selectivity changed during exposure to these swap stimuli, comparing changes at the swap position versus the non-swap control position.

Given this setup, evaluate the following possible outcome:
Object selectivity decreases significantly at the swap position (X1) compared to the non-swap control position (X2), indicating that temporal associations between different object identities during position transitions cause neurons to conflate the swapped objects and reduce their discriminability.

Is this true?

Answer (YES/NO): YES